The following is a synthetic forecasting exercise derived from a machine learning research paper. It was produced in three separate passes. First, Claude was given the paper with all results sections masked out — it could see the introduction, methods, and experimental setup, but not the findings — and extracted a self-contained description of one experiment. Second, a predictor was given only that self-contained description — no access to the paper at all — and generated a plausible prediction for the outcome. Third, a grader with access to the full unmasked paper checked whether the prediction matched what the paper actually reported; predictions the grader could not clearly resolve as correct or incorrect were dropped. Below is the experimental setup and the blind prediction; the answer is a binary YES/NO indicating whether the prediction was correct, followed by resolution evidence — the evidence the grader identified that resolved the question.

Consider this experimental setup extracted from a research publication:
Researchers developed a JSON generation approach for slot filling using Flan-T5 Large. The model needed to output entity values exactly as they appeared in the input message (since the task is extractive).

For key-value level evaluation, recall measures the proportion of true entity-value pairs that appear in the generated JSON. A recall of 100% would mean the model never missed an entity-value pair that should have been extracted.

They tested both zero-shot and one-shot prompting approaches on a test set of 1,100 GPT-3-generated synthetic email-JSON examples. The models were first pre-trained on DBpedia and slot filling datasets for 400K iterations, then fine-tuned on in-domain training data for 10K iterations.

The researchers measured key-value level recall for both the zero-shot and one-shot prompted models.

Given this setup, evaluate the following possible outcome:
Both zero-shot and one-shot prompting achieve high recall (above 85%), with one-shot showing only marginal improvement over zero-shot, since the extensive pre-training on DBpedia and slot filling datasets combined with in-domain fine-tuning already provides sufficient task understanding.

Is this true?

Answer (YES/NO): NO